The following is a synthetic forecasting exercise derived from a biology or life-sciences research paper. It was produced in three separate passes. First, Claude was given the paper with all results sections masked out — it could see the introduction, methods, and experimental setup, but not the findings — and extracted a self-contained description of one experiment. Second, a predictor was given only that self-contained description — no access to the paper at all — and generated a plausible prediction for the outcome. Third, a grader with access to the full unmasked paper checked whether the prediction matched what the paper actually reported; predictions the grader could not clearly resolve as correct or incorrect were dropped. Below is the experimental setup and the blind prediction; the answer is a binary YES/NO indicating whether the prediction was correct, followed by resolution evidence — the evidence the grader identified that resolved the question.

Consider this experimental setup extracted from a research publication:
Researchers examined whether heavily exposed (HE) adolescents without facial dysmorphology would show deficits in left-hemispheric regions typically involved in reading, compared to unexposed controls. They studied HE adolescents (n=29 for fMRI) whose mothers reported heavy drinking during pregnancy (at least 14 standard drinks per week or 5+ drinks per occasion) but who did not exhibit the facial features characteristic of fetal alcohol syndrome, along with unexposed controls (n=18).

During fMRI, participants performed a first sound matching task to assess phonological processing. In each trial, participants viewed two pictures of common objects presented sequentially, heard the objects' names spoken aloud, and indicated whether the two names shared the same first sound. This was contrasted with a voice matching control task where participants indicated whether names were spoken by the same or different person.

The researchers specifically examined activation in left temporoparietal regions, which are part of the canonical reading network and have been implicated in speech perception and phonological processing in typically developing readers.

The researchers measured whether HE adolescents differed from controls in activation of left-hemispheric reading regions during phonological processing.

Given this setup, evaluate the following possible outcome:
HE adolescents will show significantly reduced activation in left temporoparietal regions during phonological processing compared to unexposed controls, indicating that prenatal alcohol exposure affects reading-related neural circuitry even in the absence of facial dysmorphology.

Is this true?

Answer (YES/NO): NO